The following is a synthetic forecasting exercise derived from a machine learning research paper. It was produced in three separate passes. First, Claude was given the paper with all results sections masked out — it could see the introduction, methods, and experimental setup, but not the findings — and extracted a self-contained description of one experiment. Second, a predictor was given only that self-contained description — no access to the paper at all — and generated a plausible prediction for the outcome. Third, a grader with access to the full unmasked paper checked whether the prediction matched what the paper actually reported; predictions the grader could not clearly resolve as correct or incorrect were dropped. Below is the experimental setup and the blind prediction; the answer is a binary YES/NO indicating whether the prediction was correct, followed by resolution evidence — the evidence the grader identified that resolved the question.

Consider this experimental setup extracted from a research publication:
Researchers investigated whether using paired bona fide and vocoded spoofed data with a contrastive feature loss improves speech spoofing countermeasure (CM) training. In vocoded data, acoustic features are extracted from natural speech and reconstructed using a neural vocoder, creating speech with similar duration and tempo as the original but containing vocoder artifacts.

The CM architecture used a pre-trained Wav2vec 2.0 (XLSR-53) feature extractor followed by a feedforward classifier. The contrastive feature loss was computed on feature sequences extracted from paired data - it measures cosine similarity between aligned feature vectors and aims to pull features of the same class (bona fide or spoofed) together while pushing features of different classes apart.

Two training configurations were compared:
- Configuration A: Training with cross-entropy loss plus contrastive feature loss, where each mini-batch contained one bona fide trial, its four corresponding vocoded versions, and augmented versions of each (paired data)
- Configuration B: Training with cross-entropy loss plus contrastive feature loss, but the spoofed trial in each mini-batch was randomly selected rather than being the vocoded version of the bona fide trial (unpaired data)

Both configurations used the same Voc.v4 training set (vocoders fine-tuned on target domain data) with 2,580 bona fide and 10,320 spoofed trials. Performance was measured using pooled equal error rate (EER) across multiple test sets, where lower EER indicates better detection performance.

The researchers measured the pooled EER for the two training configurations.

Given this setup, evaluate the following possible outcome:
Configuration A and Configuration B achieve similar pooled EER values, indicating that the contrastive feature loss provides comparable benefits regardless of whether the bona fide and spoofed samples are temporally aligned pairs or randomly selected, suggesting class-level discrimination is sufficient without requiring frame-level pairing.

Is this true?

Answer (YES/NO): NO